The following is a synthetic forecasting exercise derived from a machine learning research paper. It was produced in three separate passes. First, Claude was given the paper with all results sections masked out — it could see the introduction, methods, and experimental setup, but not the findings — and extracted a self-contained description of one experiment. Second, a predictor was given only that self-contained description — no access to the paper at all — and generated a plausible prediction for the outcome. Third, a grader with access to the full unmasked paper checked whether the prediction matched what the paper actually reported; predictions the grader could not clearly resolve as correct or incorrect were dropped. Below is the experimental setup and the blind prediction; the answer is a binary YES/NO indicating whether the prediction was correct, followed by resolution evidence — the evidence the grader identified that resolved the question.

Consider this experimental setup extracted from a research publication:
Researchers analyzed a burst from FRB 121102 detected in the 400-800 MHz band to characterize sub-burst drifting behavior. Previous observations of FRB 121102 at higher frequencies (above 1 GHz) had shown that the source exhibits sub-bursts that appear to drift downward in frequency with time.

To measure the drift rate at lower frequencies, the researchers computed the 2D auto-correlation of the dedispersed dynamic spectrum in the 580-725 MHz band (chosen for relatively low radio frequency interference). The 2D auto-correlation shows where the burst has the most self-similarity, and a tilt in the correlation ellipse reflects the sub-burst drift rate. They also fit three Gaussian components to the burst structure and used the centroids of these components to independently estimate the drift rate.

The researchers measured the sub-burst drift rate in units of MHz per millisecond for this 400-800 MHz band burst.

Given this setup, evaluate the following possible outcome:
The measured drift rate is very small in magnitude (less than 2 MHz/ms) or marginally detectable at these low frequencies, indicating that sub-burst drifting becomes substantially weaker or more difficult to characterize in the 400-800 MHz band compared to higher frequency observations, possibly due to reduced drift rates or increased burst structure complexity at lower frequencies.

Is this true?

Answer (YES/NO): NO